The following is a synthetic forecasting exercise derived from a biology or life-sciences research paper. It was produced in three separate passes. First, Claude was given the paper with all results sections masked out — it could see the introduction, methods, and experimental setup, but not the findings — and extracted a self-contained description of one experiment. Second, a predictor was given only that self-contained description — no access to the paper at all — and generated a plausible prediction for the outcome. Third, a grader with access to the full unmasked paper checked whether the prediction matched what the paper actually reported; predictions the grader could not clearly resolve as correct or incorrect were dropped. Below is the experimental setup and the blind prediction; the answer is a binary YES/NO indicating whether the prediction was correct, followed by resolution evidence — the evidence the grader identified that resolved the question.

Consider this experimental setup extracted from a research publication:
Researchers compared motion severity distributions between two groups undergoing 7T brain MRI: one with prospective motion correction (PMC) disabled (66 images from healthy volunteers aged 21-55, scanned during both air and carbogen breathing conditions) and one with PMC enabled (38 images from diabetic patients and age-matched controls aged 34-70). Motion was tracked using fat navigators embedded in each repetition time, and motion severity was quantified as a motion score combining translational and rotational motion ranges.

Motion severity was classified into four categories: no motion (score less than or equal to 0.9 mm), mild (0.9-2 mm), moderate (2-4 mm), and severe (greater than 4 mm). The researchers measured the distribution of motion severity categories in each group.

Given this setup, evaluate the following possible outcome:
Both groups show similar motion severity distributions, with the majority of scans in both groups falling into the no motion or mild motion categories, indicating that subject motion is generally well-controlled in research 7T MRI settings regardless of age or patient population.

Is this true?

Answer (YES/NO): NO